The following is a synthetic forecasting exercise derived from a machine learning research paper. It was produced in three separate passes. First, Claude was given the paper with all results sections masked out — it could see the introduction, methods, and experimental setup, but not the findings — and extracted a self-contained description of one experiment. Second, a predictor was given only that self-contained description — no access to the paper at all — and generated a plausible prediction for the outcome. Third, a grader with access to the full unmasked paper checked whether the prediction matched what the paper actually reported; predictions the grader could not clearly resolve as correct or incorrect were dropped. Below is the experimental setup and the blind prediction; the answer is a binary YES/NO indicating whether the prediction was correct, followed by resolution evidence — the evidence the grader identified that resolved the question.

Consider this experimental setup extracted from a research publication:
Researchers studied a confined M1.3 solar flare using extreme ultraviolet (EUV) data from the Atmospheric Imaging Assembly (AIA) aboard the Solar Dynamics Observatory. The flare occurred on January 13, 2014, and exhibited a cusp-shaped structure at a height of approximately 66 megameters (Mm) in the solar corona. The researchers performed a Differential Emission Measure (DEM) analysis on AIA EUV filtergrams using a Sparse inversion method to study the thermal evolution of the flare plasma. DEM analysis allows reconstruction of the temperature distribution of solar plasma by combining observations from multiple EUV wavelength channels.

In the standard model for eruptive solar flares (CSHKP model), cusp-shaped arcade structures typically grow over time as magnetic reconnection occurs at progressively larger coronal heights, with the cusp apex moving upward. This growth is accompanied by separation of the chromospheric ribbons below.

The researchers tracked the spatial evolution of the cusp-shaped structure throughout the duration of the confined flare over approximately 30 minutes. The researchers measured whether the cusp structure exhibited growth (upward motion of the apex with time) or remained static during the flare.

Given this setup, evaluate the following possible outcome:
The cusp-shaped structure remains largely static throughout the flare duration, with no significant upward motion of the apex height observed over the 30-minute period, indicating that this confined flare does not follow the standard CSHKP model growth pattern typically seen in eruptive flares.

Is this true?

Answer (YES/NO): YES